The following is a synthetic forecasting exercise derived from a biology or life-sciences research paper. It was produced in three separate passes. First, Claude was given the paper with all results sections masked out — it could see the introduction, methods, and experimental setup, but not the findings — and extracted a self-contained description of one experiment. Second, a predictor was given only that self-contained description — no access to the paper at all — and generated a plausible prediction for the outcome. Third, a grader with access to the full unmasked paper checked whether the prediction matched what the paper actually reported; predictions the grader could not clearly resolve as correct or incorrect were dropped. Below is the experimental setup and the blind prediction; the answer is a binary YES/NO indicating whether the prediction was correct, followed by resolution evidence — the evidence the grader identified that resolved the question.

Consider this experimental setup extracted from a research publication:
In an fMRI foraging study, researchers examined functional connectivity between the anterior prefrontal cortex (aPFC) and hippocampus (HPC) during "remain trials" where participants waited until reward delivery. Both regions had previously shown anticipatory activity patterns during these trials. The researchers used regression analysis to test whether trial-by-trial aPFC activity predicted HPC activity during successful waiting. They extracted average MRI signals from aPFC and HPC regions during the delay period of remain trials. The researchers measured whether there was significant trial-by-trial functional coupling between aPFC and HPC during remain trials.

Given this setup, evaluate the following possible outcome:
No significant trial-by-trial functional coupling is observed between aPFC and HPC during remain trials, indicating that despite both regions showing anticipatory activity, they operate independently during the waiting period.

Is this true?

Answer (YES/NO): NO